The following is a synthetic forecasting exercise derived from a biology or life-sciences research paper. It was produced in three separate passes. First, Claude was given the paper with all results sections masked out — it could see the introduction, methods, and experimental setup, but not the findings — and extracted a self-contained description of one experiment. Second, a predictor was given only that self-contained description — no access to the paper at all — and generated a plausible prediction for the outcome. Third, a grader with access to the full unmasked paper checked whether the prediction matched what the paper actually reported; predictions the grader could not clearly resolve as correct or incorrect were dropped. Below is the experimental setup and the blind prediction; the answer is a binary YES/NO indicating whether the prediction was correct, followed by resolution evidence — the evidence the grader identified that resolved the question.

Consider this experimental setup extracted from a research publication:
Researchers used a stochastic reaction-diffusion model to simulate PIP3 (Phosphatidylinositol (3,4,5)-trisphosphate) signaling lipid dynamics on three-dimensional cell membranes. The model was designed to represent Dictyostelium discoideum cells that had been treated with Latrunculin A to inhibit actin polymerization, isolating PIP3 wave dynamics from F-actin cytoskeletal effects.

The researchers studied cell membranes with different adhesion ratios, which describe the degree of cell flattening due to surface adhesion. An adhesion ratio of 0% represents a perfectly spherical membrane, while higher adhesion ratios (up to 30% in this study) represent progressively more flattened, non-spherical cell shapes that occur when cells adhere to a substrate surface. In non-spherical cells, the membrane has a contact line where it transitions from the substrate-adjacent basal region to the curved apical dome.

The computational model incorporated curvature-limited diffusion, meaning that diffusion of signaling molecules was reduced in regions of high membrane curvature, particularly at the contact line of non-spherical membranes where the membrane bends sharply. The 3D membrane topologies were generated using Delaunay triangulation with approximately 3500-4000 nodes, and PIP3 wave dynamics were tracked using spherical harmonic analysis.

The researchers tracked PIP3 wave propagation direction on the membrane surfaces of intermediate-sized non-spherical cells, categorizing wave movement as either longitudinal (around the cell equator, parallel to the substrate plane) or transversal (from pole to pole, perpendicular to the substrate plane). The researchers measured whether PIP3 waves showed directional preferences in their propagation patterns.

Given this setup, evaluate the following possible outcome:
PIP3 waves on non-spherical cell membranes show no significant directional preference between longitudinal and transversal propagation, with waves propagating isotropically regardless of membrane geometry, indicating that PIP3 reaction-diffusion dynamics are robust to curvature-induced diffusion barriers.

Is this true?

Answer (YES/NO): NO